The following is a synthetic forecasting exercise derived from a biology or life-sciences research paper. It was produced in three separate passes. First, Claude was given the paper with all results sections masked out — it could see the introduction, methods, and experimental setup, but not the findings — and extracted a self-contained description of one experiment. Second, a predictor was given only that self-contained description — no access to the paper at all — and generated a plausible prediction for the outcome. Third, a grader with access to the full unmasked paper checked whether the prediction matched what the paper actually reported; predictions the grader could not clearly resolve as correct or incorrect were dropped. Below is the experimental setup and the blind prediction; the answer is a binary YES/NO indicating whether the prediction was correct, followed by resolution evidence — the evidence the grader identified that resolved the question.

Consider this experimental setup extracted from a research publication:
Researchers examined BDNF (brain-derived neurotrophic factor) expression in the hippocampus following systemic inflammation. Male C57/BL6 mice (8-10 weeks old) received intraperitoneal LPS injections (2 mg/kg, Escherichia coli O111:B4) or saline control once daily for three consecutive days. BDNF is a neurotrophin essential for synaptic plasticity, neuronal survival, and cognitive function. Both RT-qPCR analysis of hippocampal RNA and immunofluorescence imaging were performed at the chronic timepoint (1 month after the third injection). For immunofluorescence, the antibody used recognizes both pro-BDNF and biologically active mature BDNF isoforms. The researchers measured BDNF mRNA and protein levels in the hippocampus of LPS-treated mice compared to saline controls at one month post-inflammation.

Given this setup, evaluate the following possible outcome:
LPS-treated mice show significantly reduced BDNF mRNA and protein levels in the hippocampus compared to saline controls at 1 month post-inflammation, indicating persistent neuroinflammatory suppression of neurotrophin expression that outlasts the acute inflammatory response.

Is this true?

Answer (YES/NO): YES